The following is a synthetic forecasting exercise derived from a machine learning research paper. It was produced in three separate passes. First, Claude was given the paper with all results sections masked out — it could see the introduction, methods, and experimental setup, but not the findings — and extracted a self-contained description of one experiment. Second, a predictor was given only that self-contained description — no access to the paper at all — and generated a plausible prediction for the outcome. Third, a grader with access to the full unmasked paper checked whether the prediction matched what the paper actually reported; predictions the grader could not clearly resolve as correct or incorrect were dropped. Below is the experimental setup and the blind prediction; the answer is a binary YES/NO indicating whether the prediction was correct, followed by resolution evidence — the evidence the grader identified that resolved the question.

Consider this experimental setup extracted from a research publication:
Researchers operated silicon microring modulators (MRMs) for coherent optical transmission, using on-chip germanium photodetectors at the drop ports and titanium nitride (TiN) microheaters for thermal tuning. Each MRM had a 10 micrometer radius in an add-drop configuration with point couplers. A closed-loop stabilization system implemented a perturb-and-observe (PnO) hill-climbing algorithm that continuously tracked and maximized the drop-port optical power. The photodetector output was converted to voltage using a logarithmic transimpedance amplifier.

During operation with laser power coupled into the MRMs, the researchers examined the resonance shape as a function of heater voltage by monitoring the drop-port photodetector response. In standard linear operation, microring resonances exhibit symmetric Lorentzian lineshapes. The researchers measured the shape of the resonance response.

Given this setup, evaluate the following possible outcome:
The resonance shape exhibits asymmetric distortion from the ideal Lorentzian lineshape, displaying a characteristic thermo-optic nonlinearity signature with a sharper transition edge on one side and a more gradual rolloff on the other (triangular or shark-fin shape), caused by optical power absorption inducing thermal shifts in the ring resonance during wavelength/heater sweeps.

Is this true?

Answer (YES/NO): YES